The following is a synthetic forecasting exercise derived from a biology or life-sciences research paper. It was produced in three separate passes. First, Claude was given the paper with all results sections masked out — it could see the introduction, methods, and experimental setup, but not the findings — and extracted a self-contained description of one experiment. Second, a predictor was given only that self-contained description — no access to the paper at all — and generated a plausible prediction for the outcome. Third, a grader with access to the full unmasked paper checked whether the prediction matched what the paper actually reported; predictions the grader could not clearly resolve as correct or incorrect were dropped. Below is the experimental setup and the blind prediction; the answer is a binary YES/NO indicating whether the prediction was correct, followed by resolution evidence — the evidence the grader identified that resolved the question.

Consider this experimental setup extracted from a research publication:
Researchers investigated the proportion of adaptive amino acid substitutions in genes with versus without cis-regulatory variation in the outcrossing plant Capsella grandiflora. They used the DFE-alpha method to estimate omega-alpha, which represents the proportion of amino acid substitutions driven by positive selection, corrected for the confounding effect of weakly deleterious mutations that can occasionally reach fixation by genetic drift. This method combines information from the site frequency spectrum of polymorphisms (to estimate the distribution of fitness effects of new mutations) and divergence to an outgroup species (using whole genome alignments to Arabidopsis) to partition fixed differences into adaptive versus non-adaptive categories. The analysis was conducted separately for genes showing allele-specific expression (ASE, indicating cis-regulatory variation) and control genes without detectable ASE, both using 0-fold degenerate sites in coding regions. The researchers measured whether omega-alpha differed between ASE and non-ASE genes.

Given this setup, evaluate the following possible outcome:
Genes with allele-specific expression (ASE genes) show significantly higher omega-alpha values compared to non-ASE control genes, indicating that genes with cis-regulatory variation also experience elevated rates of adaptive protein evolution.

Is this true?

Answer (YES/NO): NO